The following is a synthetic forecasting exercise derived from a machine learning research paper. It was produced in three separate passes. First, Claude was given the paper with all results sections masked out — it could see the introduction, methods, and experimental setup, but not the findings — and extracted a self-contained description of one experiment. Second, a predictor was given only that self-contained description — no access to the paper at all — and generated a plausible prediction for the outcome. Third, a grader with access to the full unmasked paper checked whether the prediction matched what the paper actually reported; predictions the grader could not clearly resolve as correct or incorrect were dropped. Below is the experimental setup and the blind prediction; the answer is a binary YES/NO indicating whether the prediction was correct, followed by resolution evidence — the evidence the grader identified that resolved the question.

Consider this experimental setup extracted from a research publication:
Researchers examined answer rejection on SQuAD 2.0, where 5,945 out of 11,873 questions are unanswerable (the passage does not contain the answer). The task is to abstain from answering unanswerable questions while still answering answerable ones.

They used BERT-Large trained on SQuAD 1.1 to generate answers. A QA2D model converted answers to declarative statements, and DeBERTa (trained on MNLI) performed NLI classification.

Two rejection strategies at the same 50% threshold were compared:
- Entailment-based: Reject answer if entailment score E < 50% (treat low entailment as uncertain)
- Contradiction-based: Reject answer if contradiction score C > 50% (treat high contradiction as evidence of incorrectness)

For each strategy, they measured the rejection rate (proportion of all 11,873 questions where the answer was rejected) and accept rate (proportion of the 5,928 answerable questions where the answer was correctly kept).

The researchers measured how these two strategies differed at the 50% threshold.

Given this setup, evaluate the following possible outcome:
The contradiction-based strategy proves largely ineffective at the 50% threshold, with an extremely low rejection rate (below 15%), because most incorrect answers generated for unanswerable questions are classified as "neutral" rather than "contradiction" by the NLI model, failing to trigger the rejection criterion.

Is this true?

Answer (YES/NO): NO